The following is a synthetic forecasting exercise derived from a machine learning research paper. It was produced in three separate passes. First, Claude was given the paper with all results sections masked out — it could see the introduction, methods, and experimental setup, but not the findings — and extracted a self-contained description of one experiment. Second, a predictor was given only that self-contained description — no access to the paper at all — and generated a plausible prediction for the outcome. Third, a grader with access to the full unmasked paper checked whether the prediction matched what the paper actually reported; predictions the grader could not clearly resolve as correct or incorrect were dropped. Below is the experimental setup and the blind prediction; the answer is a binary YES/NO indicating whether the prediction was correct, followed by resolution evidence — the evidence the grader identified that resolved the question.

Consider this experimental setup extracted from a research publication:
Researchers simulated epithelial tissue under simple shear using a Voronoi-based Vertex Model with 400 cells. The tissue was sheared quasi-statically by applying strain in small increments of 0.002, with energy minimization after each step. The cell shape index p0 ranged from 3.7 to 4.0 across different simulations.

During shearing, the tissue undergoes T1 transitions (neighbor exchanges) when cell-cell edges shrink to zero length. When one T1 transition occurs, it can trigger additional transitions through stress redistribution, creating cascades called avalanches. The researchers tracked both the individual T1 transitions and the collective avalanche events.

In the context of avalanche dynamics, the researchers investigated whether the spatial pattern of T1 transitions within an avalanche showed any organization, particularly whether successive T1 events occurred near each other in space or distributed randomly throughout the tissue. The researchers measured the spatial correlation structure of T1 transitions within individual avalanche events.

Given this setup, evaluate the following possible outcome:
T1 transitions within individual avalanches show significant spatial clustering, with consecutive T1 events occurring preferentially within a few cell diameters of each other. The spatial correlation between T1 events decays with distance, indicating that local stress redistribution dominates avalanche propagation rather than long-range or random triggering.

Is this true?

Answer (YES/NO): NO